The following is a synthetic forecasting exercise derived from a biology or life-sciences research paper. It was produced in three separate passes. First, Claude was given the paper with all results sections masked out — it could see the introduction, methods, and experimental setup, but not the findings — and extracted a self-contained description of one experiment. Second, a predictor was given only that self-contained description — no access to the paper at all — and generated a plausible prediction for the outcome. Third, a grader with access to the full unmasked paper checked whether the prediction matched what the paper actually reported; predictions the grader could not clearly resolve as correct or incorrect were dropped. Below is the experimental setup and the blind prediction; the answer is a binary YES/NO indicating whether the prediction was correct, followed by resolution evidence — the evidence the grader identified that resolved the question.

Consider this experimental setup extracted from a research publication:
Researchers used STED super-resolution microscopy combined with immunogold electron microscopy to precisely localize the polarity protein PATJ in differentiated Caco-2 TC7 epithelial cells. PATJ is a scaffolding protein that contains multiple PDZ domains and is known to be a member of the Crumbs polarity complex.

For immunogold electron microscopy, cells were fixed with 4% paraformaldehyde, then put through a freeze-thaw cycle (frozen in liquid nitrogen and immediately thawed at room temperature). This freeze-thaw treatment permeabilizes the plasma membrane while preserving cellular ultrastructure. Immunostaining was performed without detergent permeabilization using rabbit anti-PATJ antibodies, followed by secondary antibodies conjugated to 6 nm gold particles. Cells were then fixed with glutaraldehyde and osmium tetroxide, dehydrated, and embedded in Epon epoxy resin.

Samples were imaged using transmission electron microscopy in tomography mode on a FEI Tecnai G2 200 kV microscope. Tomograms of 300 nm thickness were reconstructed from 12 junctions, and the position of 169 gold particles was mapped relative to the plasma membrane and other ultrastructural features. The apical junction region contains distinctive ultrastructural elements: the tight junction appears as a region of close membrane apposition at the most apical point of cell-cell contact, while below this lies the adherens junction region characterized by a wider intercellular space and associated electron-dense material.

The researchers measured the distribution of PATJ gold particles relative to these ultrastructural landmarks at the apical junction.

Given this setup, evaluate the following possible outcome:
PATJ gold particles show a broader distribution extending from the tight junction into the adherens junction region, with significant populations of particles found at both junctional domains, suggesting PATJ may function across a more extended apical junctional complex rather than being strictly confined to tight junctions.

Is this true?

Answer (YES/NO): NO